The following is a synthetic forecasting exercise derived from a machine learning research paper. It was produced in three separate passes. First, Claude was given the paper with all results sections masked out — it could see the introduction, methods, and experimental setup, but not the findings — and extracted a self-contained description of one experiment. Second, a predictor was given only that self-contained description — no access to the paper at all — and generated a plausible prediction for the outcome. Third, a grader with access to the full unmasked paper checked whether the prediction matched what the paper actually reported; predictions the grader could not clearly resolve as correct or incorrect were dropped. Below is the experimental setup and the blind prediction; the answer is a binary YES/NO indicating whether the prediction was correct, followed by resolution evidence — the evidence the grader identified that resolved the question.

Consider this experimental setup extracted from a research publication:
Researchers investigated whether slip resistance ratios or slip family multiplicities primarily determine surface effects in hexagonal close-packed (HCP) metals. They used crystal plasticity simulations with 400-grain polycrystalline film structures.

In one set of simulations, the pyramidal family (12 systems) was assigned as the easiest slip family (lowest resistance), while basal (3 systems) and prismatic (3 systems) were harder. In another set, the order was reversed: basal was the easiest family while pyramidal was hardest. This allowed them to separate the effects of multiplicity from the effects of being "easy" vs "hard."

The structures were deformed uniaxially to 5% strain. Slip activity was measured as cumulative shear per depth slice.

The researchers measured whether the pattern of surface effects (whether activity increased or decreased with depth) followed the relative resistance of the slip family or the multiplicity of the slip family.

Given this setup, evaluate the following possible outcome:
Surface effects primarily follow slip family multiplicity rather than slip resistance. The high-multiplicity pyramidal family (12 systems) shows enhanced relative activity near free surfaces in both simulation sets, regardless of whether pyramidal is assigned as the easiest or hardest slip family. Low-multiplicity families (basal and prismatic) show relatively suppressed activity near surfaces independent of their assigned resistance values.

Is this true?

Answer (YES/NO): NO